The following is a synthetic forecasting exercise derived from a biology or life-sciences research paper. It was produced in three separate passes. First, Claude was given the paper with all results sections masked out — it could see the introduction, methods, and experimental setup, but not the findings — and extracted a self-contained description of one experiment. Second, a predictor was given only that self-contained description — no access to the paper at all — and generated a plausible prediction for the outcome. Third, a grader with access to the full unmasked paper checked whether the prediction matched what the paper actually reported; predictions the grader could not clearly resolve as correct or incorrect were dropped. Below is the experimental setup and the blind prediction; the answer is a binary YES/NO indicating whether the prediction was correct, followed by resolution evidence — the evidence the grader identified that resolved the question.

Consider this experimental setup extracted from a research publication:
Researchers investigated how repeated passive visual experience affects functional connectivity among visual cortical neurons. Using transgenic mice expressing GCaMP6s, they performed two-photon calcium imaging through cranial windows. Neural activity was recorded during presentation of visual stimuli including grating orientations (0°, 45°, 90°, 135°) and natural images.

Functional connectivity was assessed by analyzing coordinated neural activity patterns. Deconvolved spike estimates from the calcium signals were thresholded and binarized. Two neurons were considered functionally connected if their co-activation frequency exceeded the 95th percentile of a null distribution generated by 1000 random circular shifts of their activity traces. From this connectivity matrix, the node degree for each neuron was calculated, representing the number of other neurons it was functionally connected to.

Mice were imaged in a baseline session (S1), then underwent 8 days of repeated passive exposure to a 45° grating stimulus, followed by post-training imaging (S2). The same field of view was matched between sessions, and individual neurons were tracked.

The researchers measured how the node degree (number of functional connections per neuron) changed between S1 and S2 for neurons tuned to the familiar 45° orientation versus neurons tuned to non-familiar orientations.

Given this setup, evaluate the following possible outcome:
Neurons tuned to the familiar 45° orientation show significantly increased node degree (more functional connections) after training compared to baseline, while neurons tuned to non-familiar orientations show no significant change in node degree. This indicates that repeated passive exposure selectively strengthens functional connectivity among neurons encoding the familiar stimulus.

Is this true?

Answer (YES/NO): NO